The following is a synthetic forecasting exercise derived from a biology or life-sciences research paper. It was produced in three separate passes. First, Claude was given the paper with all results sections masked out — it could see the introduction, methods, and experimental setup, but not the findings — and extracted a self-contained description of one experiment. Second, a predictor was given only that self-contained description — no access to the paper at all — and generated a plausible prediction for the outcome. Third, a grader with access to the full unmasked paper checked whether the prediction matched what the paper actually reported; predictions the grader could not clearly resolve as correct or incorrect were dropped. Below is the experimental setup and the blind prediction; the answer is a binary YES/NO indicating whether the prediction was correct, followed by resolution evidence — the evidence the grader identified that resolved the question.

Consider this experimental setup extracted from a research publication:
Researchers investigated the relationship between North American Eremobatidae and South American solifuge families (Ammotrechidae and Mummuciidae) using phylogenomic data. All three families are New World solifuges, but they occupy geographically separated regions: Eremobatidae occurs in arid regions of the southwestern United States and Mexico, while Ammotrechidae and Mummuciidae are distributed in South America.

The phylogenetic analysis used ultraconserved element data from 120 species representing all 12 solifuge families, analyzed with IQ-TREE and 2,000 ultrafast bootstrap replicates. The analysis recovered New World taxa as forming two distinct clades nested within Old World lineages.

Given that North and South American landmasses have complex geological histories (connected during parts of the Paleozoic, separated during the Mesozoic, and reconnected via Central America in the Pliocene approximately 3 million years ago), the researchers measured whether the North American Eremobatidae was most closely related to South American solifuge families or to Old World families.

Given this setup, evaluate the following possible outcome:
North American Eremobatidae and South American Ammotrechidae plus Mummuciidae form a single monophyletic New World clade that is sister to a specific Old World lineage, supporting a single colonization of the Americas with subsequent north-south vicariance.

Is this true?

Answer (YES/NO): NO